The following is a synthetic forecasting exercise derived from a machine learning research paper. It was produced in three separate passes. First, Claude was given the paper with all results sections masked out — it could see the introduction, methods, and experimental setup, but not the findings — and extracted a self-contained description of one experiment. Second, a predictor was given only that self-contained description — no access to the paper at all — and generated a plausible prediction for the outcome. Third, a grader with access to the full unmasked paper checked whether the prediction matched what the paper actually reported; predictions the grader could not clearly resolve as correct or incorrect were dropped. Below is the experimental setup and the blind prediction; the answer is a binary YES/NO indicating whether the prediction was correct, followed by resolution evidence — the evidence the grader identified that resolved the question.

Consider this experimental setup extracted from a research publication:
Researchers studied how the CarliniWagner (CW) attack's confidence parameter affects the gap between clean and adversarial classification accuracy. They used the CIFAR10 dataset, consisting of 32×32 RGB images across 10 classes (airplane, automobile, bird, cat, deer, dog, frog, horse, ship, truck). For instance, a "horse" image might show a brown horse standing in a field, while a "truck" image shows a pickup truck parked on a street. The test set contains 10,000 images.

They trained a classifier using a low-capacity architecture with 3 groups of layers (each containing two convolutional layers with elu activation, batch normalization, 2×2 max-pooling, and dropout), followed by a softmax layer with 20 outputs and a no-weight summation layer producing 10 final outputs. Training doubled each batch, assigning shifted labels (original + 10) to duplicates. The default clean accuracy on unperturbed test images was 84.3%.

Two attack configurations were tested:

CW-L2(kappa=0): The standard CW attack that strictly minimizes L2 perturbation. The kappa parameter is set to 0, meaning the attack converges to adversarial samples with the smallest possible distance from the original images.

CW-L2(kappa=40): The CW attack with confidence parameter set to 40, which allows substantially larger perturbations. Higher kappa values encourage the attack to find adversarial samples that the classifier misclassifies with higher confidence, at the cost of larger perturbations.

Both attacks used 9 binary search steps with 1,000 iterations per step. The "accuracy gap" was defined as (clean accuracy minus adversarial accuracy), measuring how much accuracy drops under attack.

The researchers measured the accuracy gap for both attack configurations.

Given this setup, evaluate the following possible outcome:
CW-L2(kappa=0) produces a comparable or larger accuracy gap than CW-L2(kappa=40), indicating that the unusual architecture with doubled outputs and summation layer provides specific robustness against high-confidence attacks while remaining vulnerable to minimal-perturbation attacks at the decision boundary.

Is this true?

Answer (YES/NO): NO